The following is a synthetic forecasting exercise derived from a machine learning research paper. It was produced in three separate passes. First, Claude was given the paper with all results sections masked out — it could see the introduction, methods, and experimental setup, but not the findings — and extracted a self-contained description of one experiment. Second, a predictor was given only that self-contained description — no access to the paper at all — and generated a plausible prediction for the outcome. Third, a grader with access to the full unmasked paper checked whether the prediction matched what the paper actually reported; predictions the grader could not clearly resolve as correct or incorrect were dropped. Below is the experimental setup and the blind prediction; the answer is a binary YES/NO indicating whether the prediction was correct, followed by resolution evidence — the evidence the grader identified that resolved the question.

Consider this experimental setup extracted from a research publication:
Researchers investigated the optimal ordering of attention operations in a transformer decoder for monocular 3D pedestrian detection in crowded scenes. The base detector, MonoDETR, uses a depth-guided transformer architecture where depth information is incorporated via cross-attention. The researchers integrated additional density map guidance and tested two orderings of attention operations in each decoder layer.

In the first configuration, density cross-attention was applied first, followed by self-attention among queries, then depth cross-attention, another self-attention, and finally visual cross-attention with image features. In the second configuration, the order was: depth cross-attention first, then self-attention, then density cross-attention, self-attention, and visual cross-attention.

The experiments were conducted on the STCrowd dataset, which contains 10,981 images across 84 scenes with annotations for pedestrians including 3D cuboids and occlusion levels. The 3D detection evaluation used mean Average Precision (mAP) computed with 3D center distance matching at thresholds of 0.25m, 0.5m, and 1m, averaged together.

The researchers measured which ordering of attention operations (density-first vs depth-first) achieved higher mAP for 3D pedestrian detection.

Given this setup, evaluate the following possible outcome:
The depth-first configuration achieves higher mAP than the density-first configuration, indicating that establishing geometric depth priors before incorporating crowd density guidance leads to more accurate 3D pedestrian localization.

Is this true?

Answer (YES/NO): NO